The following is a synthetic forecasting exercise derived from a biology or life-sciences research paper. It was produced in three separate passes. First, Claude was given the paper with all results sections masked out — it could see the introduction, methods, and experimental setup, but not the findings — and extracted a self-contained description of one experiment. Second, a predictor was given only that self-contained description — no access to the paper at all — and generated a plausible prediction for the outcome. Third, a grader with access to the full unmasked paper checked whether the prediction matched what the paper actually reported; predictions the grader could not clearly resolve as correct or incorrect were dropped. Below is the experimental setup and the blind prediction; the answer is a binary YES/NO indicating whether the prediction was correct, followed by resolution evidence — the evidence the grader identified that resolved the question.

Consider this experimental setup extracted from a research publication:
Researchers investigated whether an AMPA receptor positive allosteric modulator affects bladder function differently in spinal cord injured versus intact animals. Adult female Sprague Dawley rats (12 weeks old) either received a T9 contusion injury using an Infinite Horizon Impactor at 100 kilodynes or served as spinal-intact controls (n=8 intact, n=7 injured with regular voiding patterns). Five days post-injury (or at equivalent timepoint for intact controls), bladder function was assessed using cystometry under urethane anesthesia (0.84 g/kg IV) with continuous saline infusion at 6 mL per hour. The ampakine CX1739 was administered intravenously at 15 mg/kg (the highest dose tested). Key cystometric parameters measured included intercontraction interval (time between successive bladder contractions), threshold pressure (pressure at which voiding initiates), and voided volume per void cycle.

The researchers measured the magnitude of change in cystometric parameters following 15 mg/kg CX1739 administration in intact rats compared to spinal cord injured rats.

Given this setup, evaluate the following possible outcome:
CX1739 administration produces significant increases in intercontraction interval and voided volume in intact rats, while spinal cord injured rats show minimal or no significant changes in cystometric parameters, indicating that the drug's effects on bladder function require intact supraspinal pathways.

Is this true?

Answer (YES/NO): NO